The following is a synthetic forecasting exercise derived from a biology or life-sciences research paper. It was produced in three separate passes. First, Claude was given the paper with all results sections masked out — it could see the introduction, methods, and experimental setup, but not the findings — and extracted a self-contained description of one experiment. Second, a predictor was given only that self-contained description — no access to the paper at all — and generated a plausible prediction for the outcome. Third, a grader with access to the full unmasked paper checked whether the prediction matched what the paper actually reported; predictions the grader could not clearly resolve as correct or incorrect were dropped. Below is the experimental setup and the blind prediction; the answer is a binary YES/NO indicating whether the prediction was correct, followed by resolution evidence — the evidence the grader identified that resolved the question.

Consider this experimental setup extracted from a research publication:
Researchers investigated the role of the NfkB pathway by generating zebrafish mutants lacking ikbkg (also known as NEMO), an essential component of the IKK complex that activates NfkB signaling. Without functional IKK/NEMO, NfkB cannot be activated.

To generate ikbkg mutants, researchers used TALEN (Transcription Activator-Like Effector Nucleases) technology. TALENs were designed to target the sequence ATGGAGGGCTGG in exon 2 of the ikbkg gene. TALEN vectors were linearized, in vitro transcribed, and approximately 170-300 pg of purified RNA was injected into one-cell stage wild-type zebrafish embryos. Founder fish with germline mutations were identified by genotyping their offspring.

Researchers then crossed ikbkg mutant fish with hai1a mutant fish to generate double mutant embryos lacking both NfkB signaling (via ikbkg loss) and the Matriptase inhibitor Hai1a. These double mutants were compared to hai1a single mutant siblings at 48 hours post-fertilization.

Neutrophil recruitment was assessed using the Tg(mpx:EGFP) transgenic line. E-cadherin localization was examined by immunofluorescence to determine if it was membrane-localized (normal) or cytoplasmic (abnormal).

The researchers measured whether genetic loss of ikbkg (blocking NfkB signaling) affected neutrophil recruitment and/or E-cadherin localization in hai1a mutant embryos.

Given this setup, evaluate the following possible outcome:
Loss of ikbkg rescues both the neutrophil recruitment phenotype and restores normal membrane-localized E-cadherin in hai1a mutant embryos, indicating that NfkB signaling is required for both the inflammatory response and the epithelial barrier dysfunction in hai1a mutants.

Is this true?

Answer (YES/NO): NO